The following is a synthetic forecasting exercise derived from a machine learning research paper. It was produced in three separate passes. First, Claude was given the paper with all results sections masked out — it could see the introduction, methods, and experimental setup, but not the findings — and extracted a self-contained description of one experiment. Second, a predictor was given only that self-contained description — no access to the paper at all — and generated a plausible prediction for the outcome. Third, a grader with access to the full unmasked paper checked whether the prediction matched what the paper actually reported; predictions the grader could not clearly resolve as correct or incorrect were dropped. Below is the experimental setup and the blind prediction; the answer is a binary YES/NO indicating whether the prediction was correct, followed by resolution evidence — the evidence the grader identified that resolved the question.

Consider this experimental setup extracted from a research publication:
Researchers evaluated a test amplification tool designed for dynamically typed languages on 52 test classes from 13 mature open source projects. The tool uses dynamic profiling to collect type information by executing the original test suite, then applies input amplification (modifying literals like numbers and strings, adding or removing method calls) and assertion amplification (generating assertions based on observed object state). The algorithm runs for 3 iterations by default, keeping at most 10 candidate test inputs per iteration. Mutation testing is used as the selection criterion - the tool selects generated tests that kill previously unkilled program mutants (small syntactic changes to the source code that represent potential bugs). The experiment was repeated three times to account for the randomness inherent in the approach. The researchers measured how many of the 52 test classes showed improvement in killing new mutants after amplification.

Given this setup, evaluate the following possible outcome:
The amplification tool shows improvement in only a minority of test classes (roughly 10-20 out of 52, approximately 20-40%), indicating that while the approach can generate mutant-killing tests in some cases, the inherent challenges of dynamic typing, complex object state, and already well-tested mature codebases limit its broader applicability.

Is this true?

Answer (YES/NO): NO